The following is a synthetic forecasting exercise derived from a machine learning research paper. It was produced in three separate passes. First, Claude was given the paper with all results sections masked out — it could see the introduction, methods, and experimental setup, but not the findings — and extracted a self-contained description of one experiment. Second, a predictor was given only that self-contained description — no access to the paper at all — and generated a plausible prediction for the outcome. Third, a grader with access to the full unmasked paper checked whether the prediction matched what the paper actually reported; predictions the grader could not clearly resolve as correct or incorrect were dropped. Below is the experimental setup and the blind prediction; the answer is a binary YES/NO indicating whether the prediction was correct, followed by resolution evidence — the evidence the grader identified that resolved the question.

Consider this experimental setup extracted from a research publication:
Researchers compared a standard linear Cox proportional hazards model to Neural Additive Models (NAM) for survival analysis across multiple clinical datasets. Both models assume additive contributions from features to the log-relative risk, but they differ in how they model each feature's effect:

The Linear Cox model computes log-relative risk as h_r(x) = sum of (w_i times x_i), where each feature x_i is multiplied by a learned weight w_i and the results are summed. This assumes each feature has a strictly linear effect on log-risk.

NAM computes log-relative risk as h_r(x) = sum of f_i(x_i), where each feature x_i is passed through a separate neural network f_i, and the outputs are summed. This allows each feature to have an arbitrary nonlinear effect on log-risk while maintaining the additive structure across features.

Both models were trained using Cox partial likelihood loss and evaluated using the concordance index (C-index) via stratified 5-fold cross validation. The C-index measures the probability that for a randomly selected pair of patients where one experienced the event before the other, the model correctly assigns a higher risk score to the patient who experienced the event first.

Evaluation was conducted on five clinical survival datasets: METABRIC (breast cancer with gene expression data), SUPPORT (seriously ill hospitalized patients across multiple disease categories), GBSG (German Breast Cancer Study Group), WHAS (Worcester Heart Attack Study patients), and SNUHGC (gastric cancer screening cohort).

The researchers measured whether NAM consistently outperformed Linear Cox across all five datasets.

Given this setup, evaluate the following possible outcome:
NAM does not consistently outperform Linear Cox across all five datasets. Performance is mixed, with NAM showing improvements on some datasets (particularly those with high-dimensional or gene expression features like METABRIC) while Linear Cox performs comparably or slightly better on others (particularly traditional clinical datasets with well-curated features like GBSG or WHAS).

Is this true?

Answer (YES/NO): NO